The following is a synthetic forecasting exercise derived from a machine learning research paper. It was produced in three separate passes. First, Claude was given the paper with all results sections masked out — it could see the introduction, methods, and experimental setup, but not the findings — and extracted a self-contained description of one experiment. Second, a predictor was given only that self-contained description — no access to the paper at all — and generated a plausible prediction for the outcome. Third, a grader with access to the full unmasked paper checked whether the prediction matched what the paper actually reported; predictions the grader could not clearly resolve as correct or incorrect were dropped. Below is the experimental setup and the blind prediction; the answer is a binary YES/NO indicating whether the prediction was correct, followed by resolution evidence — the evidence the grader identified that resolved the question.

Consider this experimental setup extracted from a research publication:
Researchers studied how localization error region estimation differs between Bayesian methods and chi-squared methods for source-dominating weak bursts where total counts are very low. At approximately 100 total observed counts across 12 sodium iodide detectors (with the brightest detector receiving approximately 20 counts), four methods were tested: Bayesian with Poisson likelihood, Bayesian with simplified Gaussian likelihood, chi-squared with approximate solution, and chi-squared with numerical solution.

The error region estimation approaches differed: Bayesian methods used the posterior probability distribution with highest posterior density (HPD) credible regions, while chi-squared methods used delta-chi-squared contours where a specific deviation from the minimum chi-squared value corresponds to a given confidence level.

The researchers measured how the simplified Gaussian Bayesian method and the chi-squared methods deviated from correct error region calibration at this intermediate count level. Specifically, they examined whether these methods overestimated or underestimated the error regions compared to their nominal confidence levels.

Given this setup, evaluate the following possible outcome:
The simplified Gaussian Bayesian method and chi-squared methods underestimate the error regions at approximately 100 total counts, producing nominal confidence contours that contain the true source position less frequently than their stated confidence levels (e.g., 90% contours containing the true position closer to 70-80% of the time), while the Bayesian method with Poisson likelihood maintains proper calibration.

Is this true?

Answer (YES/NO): NO